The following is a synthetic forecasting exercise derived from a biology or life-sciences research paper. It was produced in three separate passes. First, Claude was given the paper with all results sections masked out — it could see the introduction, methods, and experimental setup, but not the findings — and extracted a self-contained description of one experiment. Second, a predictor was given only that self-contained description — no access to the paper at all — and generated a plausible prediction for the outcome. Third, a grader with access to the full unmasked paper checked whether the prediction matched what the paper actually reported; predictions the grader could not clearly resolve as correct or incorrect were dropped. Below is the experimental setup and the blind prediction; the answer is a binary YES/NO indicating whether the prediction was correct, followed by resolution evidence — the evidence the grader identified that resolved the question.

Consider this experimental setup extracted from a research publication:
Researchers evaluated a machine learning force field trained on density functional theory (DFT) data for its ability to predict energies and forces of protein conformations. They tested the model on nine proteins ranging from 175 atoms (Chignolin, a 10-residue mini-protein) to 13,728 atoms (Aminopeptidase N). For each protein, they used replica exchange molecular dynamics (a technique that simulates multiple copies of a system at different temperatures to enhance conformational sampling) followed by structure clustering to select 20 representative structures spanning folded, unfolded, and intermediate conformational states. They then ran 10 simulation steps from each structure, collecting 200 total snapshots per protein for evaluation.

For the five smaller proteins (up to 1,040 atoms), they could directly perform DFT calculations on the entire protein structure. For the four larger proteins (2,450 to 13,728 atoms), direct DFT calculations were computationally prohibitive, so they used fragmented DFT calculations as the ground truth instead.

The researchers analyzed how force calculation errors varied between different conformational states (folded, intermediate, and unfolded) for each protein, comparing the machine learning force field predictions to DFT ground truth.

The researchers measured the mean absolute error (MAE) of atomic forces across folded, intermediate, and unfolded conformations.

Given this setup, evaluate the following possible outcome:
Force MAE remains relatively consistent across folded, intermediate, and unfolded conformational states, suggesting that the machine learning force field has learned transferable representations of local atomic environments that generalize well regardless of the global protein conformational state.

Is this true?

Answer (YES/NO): NO